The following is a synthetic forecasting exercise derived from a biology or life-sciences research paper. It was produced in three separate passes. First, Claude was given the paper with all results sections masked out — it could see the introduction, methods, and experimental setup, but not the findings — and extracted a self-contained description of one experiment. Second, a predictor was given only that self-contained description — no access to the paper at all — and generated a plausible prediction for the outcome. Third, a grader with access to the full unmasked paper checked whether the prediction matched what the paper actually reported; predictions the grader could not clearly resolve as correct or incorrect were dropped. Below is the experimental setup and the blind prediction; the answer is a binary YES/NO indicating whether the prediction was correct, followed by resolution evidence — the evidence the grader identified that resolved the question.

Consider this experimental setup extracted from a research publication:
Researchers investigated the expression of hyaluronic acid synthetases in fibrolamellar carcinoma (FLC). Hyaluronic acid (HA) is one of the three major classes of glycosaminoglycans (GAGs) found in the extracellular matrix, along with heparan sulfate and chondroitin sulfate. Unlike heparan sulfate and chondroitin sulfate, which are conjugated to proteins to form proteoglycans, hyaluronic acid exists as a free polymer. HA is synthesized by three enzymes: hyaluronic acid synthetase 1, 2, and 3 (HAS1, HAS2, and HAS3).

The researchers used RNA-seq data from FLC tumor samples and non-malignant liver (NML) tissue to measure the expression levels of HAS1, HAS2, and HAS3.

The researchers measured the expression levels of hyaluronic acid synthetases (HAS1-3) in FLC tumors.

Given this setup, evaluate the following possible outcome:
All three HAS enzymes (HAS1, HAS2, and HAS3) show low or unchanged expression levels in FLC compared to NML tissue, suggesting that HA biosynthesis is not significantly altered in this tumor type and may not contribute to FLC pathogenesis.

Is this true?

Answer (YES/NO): YES